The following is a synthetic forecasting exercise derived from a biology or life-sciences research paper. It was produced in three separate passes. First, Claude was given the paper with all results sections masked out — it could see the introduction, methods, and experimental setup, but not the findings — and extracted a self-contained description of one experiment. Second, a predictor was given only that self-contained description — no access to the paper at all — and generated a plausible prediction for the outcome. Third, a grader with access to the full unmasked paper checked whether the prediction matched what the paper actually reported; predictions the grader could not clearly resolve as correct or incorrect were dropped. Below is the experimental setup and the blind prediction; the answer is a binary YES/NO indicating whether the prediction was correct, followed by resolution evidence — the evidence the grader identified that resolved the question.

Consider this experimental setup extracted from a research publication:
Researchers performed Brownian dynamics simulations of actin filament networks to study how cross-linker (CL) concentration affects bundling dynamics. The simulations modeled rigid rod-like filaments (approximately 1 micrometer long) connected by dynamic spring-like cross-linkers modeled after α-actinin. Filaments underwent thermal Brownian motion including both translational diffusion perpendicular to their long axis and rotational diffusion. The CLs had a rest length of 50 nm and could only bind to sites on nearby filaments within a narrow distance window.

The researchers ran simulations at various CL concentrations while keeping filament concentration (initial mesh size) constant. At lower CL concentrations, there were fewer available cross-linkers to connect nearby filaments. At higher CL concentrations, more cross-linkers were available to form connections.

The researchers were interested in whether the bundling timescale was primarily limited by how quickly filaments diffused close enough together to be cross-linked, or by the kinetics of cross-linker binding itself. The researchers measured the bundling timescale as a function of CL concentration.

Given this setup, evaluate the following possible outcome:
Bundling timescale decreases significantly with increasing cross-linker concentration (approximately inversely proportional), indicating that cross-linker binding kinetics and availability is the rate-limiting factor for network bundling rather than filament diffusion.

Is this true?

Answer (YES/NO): NO